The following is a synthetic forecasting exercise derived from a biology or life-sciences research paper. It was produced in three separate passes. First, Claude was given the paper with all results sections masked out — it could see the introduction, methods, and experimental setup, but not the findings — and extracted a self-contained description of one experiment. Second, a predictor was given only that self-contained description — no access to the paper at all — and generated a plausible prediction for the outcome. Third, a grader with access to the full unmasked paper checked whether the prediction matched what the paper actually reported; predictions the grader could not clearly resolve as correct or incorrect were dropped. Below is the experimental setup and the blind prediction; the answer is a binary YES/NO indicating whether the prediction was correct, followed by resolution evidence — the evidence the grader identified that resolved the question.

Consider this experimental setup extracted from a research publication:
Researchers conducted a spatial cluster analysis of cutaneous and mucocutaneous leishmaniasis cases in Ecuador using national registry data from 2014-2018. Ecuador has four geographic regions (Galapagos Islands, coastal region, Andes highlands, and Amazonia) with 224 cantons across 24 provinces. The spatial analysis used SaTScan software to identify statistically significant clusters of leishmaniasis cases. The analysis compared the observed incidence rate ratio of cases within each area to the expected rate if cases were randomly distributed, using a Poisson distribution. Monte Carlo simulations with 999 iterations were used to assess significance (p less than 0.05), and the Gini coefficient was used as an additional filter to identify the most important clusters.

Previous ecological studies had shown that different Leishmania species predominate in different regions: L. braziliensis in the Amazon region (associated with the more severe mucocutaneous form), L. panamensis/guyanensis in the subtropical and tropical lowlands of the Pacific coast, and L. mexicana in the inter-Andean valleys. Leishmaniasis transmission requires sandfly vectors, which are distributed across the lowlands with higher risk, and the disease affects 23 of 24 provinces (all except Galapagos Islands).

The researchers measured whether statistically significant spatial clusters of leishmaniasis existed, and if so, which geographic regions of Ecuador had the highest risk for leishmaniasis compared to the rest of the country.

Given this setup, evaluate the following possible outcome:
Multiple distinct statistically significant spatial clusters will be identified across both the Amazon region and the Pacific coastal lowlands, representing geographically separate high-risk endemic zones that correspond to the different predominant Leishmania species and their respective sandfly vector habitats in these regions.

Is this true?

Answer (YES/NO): YES